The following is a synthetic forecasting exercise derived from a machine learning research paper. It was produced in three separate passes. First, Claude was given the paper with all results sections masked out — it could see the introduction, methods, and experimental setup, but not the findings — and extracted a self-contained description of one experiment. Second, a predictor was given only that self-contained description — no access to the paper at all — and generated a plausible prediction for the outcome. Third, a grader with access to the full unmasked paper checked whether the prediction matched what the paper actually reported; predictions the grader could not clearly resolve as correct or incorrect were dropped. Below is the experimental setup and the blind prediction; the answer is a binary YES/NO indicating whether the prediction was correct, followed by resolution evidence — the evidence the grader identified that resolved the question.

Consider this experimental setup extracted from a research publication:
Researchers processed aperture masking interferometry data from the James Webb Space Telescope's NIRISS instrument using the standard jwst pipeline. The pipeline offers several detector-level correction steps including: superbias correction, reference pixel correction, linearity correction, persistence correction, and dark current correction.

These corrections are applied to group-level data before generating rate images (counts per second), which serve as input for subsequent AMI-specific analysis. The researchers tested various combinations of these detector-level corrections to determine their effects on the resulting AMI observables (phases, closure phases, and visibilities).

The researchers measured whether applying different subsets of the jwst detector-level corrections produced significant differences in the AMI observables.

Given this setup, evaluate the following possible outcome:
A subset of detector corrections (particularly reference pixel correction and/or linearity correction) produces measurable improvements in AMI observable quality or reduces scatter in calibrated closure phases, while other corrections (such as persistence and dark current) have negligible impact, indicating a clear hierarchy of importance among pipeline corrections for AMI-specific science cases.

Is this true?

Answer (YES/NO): NO